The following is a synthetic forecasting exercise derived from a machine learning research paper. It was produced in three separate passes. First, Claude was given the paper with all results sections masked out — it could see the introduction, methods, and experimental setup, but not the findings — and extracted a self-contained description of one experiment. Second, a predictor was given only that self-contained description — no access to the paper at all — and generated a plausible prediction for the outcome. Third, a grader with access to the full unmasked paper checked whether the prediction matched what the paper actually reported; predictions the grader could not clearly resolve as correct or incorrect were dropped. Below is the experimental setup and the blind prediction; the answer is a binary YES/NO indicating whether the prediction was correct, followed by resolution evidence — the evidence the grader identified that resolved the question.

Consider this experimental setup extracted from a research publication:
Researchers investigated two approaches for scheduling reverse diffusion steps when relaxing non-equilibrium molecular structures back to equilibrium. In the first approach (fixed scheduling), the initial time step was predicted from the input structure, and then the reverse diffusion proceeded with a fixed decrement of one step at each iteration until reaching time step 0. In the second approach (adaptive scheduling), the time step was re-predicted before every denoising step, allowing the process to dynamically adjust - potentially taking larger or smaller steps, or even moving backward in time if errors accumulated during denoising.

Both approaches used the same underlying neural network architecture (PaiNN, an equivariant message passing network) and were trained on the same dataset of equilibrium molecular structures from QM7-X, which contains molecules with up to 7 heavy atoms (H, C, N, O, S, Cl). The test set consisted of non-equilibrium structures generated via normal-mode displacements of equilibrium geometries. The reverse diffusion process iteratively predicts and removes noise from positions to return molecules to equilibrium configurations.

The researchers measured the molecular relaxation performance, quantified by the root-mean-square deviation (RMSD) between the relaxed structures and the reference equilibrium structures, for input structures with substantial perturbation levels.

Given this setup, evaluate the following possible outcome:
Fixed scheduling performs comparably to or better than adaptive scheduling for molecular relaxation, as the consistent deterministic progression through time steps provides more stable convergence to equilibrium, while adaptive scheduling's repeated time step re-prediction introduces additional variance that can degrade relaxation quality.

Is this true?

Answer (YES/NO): NO